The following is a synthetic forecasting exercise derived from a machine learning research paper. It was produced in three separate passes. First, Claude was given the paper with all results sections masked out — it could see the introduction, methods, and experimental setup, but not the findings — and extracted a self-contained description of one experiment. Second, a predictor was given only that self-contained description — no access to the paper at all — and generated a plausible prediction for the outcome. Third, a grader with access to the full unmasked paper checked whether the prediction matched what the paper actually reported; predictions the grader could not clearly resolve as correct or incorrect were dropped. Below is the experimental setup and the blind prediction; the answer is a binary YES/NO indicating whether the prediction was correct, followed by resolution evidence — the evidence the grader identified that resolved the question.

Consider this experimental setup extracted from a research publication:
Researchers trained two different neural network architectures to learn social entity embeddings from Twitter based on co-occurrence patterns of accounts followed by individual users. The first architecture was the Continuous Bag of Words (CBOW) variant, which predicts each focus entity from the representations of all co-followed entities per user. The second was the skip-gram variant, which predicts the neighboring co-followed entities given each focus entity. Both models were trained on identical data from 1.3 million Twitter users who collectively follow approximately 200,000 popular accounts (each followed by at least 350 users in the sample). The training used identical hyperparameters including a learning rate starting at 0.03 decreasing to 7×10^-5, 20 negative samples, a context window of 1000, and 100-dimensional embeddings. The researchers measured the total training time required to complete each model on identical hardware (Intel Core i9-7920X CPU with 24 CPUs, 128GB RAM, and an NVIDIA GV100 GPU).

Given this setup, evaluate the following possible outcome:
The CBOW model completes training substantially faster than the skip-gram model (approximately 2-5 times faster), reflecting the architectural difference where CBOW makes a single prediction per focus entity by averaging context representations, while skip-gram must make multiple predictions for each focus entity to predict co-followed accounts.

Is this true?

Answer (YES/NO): YES